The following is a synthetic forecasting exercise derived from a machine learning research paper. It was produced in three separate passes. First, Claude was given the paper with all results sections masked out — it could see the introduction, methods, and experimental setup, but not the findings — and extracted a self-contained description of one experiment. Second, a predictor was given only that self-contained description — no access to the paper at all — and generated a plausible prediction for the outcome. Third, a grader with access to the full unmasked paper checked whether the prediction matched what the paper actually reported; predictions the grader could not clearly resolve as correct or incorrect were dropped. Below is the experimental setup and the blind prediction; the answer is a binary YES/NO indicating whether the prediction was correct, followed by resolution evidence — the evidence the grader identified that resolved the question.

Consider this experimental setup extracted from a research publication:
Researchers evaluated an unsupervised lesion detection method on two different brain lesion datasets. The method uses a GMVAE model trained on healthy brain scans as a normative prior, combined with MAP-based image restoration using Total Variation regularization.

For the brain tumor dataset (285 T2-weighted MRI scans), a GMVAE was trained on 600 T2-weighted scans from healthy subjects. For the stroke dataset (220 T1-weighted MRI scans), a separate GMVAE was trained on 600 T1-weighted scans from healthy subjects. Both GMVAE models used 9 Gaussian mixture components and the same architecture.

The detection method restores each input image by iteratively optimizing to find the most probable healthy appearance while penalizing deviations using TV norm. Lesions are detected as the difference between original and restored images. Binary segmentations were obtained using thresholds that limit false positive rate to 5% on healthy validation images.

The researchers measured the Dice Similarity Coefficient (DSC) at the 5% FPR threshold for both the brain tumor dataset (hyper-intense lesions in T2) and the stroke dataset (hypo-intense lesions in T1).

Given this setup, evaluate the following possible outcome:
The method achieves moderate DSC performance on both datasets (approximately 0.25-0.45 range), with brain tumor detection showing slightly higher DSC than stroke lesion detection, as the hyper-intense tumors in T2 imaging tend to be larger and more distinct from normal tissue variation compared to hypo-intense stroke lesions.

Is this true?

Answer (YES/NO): NO